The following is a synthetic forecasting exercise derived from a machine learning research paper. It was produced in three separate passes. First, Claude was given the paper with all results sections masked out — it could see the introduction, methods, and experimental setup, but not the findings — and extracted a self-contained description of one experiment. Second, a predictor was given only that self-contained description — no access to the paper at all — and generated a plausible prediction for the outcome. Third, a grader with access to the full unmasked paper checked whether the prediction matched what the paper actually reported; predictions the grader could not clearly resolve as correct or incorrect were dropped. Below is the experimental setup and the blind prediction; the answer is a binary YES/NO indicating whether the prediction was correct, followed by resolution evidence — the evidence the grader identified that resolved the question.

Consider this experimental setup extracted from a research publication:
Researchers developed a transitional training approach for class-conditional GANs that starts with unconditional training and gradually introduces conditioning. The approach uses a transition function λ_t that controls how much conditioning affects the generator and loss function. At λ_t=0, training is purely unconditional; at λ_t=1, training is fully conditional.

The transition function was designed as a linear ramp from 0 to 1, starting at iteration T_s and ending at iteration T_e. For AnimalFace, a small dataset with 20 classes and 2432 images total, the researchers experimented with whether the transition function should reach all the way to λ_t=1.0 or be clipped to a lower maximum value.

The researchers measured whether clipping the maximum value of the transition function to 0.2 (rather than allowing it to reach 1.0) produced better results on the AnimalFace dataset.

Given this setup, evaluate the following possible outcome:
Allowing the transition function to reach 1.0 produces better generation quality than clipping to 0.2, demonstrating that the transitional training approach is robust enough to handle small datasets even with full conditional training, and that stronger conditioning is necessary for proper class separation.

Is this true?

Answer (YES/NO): NO